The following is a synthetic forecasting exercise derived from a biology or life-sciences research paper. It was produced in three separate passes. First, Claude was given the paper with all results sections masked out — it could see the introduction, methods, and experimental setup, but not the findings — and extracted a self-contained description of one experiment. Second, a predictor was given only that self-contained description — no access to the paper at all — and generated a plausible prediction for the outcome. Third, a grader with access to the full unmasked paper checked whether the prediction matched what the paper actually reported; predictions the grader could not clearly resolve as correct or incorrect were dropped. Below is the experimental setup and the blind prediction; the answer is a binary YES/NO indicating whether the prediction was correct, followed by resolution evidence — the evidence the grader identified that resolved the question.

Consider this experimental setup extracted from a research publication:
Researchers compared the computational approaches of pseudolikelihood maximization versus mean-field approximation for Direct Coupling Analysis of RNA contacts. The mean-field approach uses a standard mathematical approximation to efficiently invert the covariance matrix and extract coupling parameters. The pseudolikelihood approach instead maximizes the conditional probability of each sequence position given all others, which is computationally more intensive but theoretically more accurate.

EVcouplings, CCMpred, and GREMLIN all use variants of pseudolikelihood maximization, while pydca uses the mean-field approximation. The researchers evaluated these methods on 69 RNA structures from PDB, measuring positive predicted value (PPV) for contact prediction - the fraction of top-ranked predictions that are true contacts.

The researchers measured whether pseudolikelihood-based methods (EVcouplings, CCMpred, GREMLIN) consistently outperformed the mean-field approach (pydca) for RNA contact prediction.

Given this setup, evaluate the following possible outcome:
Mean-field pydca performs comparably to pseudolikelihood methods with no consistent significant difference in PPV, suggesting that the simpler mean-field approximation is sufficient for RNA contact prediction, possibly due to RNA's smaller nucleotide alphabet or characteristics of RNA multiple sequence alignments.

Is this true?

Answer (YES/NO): YES